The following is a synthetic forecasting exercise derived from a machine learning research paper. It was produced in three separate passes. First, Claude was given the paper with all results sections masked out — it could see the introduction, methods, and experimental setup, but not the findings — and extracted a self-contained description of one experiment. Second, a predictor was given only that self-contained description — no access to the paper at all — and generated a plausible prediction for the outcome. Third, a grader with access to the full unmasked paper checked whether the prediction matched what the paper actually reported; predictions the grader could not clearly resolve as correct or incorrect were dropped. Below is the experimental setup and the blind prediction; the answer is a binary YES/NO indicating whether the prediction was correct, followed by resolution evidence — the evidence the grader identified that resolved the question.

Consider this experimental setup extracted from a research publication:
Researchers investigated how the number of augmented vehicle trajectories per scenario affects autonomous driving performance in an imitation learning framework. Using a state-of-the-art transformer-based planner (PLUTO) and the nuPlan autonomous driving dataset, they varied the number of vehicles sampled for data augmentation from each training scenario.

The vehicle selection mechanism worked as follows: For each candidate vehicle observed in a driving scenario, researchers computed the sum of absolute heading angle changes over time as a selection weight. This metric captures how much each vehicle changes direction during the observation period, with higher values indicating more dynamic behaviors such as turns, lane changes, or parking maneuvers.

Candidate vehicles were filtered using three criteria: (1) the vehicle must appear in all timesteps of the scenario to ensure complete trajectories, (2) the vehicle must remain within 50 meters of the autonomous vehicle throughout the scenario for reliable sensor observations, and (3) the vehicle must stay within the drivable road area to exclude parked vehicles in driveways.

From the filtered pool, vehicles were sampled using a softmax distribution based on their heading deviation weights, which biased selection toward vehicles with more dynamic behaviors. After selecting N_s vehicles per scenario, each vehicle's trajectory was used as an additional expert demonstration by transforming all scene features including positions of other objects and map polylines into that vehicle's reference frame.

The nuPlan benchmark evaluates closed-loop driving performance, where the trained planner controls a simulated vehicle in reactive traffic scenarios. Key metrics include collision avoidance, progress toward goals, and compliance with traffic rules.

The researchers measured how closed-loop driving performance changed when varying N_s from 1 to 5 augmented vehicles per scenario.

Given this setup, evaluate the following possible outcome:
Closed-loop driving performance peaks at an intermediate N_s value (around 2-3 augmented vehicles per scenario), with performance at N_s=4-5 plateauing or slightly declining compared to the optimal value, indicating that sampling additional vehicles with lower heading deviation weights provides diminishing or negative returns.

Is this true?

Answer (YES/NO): NO